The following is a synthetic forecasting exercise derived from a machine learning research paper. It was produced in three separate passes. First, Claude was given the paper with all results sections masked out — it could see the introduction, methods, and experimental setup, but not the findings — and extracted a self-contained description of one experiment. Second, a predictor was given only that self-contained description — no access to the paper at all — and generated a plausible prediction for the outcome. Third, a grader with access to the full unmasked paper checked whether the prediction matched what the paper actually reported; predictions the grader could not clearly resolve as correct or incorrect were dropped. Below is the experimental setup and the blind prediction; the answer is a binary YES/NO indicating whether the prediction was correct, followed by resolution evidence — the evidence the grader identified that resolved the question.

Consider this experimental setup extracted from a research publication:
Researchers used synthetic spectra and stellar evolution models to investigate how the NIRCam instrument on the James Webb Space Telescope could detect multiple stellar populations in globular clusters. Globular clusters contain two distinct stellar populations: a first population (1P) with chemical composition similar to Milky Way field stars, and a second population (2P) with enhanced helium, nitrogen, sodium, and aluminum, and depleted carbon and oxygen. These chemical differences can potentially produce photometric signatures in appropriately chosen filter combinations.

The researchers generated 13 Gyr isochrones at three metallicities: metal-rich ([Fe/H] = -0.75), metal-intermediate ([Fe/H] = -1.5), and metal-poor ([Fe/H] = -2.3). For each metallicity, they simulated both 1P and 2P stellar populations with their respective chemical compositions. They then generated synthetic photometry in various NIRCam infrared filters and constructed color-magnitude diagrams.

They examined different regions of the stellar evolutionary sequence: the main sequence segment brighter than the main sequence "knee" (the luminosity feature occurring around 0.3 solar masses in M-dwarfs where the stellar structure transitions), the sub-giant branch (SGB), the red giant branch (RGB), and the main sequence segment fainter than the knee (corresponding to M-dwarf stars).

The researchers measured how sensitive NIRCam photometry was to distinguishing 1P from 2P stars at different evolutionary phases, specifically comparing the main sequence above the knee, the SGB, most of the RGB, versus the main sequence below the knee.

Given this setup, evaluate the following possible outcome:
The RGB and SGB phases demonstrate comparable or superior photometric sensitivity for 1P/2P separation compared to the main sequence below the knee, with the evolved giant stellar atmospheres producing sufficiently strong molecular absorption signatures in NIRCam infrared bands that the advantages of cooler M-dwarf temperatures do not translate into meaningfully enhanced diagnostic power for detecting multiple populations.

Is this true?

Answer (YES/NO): NO